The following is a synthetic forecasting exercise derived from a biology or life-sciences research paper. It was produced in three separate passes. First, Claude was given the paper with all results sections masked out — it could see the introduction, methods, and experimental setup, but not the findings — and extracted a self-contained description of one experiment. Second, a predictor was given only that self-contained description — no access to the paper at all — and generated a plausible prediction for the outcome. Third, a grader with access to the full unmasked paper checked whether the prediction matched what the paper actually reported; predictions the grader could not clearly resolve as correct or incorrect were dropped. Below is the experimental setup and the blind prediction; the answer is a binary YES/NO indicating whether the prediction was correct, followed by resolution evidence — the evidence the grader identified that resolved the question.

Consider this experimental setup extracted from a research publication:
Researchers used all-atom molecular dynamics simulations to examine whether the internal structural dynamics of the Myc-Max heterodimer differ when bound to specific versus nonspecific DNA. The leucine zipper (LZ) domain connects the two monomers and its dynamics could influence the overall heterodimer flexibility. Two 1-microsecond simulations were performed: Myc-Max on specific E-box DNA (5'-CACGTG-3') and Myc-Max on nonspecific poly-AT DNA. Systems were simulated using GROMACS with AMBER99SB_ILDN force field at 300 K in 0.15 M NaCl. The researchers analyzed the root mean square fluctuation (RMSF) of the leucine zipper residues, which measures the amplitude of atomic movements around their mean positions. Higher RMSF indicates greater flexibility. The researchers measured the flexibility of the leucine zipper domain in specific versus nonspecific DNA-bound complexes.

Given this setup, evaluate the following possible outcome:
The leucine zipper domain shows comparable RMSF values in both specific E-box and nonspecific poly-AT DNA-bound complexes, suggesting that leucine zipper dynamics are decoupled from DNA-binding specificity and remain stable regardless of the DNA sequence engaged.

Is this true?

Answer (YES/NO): NO